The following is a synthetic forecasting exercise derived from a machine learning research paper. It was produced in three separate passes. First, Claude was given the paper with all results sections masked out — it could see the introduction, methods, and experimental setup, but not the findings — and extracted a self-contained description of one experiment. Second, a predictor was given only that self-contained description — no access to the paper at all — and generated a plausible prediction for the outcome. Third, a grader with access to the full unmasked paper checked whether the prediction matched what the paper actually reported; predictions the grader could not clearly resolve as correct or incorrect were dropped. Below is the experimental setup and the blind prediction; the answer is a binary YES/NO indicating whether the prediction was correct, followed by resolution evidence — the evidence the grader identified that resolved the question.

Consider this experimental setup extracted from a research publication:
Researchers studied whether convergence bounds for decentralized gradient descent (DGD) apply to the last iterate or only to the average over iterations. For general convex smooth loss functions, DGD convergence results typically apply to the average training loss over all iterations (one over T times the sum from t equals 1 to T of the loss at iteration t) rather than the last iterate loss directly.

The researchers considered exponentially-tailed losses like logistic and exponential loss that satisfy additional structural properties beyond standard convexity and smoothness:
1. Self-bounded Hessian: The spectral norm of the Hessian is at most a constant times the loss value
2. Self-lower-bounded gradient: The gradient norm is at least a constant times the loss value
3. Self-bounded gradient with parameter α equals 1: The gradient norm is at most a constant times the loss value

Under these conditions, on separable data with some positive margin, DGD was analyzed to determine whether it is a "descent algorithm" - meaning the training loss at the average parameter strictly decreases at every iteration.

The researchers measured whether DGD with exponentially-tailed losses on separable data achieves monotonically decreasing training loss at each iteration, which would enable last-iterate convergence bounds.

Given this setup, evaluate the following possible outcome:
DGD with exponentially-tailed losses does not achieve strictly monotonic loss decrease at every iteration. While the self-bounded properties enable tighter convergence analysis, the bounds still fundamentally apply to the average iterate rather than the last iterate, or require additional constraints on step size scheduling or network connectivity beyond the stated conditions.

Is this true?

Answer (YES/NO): NO